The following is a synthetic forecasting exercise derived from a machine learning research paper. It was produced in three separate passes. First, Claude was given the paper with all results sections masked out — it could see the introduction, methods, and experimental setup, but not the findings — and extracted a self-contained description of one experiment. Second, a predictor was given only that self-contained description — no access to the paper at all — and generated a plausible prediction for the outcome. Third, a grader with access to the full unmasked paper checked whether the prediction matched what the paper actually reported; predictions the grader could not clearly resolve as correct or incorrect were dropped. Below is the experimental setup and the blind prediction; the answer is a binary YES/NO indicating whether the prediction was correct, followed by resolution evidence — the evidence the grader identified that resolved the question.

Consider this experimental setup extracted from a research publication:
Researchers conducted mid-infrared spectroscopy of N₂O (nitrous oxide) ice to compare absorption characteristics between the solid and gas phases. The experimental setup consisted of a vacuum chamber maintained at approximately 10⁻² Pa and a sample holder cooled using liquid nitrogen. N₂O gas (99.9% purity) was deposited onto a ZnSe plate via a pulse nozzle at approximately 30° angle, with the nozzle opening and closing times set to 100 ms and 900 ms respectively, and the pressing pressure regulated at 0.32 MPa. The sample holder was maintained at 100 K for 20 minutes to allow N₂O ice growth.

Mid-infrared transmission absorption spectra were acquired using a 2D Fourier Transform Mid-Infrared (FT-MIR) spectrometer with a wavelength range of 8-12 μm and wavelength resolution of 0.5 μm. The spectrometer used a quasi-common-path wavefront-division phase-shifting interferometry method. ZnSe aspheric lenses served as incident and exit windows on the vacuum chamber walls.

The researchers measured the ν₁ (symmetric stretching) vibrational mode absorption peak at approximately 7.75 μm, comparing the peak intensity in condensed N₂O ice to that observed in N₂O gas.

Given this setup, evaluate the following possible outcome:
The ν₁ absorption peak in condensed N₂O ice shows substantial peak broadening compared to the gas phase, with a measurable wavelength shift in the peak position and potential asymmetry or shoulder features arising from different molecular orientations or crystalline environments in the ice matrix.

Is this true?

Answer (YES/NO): NO